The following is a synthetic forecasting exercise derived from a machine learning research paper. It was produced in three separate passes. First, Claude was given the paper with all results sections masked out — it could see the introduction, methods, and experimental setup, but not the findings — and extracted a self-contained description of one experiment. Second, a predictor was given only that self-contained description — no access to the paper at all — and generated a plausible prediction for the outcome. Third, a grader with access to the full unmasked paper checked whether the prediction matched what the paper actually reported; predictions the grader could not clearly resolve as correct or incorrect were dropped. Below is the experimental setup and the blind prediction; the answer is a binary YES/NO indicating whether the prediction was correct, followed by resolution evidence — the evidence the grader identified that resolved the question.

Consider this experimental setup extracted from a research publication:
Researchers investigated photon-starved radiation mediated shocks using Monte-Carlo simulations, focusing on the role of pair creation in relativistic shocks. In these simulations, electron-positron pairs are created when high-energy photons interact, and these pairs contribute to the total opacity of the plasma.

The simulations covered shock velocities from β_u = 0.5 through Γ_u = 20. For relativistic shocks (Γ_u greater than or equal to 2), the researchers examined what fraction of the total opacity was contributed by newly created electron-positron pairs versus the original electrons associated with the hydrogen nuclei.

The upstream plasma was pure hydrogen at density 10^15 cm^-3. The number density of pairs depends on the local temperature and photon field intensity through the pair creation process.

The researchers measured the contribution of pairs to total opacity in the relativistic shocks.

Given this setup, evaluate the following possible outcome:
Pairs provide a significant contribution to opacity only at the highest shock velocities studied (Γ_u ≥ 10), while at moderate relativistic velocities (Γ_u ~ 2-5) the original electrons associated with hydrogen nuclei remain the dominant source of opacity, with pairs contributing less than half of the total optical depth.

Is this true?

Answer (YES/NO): NO